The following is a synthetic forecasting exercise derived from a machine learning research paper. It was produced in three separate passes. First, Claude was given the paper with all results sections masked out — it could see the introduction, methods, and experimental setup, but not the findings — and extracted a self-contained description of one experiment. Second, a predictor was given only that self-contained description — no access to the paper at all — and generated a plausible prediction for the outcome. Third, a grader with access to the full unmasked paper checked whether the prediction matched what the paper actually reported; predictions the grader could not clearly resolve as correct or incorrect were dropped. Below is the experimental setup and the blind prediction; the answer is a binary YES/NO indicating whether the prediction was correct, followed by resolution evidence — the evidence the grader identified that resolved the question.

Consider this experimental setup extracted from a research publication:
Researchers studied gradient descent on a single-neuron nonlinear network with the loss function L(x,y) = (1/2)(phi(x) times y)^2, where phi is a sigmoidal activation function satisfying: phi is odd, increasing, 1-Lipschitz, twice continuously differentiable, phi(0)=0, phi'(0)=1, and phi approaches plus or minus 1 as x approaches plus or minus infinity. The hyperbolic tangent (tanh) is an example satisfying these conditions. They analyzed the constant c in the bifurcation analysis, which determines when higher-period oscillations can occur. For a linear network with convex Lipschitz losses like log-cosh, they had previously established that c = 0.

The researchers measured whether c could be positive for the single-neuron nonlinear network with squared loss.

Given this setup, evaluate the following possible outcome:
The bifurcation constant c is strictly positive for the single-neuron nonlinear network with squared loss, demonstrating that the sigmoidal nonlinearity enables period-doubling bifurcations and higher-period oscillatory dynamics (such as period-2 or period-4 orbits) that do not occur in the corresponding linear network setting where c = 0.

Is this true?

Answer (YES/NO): YES